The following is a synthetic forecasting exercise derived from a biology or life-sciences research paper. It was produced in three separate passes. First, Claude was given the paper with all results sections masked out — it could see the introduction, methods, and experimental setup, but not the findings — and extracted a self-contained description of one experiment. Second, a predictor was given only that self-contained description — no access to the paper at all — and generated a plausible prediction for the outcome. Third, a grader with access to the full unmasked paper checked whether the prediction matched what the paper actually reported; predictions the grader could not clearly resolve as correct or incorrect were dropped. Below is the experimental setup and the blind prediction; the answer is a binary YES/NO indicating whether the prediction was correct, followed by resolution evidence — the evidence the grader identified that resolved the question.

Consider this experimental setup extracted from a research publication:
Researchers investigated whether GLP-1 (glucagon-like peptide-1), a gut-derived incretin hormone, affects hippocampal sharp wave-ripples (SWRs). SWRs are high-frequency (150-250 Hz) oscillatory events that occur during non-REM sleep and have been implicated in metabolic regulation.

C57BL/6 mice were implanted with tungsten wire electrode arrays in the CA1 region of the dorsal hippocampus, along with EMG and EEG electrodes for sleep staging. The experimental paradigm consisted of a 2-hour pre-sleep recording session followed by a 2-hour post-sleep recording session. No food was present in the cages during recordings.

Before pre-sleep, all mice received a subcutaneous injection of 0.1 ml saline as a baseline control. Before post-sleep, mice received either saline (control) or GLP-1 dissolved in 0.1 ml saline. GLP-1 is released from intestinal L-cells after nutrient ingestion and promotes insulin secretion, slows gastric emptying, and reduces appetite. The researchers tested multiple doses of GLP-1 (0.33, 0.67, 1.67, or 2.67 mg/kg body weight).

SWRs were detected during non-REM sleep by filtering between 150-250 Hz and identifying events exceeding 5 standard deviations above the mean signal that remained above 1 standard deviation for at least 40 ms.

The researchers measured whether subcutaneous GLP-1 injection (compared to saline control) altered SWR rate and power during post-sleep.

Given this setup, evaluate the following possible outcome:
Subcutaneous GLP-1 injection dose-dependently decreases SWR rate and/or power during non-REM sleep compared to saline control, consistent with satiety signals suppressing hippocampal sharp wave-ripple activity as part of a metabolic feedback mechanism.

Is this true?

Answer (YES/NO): NO